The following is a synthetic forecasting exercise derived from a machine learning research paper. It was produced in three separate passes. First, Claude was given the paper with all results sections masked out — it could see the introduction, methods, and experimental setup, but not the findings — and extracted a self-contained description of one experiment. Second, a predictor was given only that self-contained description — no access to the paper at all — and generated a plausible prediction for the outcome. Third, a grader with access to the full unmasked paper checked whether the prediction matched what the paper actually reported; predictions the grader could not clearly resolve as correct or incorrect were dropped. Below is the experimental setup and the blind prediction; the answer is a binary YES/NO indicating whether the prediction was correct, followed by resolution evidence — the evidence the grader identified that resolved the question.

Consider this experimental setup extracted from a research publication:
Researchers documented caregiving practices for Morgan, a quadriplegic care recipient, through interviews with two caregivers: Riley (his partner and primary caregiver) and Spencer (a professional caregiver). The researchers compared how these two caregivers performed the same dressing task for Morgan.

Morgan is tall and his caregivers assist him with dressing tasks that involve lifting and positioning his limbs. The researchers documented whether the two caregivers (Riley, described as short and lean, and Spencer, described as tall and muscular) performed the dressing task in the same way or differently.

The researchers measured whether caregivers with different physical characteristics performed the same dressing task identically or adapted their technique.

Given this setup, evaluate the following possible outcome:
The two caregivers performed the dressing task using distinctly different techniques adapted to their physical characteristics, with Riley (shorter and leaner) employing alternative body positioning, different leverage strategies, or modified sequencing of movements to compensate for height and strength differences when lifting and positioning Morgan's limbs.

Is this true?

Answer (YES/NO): YES